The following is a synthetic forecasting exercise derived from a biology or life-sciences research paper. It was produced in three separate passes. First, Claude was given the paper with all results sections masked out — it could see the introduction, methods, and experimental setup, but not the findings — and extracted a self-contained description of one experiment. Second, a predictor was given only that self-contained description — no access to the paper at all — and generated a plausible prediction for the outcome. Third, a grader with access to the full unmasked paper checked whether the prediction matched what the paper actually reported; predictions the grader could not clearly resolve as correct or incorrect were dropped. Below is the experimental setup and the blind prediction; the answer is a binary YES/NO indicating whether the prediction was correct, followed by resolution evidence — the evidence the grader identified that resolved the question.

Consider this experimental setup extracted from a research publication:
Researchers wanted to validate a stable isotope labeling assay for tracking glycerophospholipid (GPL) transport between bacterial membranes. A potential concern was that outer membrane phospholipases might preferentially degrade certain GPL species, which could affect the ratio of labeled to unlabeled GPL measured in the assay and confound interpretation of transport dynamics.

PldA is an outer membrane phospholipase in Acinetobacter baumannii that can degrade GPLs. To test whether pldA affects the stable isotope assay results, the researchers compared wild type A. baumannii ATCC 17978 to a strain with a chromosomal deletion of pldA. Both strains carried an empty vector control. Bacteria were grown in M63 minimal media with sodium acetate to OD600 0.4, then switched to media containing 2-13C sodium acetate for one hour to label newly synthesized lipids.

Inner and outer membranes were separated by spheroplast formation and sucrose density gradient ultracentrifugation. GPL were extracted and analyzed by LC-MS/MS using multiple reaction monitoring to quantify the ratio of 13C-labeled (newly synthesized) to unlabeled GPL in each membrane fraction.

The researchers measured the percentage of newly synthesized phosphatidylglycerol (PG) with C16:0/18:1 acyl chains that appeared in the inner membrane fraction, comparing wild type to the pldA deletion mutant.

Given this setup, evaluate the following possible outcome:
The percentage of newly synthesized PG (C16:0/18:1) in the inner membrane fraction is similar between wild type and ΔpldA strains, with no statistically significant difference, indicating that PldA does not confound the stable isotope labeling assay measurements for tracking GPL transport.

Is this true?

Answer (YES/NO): YES